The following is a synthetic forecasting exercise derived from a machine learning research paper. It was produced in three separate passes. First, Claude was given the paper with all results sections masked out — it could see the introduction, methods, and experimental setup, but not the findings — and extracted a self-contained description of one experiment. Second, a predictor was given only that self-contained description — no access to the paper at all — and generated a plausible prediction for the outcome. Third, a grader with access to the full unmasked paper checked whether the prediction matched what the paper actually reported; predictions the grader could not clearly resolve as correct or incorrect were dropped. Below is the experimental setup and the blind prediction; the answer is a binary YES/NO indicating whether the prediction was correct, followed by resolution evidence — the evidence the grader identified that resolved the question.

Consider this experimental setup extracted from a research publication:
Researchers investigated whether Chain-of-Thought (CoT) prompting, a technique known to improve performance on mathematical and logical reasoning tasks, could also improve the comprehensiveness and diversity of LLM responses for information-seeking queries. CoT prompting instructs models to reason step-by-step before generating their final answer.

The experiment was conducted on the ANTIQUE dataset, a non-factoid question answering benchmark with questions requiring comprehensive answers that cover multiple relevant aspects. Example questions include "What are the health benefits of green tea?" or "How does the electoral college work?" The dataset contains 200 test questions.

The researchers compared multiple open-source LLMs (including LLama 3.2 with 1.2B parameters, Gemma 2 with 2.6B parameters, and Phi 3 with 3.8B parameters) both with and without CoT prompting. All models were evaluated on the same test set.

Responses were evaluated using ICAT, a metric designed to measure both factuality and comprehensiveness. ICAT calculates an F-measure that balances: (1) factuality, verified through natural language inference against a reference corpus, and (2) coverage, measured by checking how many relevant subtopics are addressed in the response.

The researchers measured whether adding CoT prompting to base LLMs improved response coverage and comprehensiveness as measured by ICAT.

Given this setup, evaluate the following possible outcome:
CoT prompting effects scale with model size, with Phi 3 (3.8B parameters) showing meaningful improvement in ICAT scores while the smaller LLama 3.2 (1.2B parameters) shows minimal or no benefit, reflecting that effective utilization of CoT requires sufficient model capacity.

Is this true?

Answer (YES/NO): NO